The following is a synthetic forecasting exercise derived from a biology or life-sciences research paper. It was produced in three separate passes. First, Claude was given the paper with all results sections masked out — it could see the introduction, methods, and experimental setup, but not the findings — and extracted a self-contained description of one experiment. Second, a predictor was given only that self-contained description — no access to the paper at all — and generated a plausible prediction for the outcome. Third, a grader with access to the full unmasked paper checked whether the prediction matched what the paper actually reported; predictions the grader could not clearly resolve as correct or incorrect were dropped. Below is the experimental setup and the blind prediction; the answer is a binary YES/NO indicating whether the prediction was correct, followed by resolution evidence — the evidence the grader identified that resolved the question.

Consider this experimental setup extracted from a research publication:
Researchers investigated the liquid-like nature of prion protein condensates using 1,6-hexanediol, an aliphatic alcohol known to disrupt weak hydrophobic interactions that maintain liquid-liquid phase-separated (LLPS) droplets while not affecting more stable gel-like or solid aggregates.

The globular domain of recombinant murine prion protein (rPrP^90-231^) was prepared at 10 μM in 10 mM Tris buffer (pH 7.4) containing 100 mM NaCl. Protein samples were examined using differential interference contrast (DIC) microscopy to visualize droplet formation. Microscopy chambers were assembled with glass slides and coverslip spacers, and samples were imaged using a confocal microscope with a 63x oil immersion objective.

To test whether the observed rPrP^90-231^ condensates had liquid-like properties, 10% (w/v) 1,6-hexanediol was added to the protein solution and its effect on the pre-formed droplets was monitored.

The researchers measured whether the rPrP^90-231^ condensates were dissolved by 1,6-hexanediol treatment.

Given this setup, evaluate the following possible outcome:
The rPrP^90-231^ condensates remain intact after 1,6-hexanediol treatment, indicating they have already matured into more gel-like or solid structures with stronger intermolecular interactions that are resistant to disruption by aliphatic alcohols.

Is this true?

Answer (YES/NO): NO